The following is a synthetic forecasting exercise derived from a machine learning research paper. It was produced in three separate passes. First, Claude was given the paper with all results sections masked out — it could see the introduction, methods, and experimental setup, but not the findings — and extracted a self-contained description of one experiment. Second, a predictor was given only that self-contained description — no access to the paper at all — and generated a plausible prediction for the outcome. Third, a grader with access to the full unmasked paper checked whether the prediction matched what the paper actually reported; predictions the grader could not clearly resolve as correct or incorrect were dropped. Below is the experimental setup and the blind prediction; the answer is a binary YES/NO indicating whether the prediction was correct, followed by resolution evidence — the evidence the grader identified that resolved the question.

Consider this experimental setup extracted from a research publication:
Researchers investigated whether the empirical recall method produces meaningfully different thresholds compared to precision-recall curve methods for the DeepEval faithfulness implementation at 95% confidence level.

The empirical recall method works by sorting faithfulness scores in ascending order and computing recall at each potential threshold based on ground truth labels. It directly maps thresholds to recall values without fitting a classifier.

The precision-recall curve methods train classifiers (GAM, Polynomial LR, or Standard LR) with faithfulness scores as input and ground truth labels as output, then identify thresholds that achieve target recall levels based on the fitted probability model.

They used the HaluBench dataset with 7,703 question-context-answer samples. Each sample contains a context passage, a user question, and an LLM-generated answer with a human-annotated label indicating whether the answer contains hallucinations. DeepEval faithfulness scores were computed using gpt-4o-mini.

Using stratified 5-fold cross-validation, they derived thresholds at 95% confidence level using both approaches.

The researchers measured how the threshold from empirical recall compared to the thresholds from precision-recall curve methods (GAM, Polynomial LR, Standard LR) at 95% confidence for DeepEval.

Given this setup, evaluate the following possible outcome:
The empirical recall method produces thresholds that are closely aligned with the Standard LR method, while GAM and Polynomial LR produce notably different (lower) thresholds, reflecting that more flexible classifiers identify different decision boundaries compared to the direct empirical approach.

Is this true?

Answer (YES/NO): NO